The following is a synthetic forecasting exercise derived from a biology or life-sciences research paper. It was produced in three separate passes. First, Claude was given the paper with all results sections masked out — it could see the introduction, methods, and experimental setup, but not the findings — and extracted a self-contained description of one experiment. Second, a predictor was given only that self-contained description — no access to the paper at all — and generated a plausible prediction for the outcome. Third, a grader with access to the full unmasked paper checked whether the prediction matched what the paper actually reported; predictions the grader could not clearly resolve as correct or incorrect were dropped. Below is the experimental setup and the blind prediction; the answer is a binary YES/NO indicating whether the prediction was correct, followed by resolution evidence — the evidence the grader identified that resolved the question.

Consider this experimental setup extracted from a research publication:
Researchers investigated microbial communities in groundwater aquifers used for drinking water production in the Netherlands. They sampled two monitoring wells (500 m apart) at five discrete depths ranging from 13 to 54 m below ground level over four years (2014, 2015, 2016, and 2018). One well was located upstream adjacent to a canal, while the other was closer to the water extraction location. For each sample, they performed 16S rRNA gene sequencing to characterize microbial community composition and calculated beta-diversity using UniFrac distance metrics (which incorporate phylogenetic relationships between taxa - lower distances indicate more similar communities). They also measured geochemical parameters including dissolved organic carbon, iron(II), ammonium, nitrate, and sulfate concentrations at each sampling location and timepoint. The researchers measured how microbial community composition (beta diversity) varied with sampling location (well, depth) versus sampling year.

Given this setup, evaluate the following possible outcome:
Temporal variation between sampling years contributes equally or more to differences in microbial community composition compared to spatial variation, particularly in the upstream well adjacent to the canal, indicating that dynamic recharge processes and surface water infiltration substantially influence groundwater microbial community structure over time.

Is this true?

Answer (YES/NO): NO